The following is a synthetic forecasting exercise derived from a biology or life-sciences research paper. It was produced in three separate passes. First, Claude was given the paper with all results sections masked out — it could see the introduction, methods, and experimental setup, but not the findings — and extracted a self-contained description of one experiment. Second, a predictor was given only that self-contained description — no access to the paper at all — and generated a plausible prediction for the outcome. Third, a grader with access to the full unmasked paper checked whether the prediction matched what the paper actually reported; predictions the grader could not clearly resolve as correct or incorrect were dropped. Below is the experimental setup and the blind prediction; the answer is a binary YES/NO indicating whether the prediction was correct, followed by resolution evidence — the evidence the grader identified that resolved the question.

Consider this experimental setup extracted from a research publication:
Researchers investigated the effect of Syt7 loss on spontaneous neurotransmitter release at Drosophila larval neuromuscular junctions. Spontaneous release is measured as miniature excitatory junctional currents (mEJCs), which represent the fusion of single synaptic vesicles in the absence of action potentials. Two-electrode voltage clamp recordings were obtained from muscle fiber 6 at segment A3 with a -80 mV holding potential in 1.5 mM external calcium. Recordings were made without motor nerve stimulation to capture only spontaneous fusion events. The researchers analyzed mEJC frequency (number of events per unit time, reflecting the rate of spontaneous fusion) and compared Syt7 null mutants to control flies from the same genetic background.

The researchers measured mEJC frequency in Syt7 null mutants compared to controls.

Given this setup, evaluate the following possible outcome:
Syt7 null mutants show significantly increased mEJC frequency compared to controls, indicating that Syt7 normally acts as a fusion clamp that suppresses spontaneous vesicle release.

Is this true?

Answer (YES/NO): NO